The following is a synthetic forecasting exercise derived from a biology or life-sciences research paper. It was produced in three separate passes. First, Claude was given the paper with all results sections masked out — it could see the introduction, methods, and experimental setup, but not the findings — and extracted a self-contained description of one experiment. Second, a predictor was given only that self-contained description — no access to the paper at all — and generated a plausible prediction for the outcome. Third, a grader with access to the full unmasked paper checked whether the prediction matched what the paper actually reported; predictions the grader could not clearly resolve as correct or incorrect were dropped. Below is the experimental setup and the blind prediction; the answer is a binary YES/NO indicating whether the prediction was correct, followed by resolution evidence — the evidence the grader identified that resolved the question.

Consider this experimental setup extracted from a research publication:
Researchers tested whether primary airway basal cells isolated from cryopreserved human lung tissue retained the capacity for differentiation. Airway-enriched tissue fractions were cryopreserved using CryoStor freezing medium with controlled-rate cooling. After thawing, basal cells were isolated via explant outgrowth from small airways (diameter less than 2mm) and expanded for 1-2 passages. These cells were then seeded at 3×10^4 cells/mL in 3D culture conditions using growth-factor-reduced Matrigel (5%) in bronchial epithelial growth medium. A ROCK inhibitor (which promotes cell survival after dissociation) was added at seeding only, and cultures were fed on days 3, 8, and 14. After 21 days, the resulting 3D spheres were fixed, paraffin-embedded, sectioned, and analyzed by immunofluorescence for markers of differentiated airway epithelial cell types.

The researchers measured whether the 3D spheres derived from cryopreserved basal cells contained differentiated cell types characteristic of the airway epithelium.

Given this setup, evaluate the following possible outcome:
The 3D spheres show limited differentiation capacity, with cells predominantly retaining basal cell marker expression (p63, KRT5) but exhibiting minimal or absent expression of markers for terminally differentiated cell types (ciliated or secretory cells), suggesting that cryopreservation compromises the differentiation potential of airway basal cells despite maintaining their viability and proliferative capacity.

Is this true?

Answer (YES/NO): NO